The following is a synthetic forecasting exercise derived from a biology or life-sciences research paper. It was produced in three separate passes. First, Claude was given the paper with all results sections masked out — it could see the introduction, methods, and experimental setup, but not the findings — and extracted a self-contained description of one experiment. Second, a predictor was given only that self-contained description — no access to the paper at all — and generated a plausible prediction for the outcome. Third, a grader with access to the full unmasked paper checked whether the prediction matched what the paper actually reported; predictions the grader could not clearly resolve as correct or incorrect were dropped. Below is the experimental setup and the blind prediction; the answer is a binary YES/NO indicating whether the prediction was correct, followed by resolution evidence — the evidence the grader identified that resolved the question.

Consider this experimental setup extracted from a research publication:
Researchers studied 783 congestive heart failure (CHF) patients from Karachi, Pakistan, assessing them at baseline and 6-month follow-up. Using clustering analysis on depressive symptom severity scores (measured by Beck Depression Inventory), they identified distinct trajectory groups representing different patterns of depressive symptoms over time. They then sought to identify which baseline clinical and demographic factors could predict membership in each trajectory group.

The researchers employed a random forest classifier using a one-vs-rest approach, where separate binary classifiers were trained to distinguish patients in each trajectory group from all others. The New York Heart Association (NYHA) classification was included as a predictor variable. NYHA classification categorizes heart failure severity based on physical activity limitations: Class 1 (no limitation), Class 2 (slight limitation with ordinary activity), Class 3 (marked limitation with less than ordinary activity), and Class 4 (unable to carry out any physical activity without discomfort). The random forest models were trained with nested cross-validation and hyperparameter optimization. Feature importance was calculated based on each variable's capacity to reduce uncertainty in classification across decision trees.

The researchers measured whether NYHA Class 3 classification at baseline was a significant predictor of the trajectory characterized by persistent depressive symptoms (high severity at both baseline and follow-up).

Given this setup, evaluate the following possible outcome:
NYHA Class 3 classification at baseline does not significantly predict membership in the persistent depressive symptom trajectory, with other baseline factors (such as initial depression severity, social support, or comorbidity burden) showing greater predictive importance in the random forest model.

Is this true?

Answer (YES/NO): NO